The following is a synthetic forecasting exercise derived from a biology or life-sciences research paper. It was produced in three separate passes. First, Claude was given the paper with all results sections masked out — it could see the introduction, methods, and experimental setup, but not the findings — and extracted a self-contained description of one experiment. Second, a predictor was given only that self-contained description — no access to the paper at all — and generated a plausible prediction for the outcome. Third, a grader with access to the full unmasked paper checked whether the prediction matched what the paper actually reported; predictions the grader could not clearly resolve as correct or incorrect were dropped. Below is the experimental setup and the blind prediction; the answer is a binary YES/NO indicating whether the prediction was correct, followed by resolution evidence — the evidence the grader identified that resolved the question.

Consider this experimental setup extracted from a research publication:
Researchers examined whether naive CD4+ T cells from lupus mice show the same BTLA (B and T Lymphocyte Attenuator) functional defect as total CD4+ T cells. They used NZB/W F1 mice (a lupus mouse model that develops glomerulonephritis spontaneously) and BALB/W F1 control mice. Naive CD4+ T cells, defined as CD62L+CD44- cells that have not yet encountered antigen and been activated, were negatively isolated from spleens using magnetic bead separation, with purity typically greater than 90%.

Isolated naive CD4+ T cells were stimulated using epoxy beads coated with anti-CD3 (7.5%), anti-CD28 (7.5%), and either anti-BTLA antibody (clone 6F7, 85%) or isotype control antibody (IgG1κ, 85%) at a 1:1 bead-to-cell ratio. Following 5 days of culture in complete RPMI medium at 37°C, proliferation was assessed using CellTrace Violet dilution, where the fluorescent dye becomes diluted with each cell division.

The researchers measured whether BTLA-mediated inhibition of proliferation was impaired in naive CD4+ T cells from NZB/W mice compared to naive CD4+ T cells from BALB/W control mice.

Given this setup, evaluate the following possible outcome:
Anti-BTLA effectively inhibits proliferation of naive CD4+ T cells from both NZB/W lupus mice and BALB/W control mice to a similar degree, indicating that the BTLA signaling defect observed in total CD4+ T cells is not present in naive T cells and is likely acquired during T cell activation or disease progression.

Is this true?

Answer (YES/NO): YES